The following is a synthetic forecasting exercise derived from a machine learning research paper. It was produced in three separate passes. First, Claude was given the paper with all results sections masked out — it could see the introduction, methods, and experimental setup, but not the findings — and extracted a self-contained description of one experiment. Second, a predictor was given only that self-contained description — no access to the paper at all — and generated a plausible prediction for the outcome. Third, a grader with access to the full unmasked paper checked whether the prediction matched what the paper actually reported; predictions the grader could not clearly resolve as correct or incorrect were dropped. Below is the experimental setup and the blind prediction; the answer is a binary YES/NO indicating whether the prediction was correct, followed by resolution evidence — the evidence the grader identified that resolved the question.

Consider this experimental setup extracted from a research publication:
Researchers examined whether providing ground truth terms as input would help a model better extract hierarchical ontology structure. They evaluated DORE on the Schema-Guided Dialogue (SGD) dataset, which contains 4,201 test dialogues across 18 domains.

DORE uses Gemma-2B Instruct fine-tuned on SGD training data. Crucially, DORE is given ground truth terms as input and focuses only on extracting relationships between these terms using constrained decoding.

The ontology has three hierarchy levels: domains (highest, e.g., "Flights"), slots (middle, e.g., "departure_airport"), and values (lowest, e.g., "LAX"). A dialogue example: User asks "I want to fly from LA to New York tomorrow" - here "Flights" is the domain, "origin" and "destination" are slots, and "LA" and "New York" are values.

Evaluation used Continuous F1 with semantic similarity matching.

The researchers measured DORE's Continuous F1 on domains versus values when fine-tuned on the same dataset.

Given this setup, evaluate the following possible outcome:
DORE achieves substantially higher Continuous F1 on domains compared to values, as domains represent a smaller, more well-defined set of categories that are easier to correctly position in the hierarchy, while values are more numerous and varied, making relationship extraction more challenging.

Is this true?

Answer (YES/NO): NO